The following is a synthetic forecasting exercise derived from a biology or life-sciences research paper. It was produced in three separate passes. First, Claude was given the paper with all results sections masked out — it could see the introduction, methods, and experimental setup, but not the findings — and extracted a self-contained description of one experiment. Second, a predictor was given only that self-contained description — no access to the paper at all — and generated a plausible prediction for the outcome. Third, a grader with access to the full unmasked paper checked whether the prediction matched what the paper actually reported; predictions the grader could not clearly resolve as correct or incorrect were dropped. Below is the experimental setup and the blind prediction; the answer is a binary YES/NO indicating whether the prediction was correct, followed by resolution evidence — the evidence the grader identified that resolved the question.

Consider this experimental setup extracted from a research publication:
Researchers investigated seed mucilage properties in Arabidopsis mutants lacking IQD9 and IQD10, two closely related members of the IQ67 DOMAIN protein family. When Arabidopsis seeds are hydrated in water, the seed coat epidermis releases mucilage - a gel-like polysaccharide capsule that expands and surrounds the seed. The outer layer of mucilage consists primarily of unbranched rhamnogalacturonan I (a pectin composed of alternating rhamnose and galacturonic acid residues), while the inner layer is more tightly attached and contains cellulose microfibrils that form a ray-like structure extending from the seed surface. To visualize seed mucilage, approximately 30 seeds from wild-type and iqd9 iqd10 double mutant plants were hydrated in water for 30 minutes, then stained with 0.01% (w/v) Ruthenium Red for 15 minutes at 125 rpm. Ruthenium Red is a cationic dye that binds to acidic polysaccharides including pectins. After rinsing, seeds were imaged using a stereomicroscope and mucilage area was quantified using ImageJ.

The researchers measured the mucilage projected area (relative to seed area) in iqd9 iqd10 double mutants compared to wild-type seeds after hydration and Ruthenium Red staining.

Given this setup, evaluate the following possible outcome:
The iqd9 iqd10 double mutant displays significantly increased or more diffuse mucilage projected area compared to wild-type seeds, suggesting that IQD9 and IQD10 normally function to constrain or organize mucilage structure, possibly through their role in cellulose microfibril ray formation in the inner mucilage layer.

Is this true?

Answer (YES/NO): NO